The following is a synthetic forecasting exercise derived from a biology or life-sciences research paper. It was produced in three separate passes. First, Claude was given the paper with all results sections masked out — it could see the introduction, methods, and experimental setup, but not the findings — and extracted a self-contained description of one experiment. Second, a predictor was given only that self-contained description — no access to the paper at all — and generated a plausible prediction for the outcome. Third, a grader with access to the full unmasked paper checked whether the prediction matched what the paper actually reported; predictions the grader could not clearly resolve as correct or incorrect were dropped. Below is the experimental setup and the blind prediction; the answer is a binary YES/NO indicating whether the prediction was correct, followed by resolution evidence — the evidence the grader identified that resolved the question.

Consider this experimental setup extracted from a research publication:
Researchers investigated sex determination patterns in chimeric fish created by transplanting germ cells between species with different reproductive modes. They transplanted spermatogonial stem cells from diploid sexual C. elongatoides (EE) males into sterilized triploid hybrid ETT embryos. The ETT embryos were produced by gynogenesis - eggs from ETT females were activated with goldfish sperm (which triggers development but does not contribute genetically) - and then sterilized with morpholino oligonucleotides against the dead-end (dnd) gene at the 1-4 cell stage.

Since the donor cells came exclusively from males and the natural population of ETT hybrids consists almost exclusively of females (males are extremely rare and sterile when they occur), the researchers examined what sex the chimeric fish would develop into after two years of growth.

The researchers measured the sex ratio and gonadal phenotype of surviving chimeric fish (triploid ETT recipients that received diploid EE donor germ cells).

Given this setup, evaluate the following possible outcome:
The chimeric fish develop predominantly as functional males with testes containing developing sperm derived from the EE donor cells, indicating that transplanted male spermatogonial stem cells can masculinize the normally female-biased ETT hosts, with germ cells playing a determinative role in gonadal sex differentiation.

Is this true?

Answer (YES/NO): NO